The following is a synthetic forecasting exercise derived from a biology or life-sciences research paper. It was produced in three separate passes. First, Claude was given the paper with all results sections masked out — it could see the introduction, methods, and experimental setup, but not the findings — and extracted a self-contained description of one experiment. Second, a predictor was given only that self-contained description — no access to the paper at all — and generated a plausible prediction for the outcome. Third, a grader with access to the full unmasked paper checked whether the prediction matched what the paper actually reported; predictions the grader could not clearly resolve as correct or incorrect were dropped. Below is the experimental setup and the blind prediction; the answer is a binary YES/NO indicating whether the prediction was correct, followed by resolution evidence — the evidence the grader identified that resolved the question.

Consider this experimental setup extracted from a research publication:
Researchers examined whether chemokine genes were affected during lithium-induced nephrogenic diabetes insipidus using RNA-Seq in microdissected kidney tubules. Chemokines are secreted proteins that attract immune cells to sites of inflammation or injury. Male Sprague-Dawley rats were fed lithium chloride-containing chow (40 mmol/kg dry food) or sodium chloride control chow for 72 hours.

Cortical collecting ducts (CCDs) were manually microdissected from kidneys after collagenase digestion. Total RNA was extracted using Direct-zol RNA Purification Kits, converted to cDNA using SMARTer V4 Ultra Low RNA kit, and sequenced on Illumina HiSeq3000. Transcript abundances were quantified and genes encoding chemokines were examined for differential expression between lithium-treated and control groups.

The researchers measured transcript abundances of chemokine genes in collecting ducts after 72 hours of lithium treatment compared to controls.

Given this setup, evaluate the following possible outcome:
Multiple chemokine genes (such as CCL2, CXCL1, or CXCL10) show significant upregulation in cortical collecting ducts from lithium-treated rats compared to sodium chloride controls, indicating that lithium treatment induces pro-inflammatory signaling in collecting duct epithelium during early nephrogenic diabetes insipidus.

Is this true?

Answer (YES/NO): YES